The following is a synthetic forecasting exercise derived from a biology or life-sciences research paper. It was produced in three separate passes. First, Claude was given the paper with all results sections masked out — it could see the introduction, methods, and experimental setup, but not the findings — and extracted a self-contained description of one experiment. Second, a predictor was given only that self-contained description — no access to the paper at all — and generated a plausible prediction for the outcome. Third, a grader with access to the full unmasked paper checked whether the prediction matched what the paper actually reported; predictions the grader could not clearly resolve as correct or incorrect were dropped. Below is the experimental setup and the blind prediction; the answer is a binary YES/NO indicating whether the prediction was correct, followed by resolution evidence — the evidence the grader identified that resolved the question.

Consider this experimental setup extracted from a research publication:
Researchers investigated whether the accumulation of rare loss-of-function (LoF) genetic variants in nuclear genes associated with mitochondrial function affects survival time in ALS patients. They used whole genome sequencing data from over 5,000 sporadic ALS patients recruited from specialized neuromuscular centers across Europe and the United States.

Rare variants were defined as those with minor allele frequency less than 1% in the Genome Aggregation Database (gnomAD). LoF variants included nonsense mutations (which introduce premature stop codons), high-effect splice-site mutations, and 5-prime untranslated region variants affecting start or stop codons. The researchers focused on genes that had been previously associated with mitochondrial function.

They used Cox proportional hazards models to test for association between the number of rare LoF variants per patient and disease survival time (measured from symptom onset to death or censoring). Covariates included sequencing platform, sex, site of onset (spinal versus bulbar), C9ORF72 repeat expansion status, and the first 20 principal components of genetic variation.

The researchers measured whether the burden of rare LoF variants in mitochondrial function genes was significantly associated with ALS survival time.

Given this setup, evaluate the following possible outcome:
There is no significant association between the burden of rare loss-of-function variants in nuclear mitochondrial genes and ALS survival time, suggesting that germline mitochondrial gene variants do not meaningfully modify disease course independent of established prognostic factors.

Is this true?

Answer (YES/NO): NO